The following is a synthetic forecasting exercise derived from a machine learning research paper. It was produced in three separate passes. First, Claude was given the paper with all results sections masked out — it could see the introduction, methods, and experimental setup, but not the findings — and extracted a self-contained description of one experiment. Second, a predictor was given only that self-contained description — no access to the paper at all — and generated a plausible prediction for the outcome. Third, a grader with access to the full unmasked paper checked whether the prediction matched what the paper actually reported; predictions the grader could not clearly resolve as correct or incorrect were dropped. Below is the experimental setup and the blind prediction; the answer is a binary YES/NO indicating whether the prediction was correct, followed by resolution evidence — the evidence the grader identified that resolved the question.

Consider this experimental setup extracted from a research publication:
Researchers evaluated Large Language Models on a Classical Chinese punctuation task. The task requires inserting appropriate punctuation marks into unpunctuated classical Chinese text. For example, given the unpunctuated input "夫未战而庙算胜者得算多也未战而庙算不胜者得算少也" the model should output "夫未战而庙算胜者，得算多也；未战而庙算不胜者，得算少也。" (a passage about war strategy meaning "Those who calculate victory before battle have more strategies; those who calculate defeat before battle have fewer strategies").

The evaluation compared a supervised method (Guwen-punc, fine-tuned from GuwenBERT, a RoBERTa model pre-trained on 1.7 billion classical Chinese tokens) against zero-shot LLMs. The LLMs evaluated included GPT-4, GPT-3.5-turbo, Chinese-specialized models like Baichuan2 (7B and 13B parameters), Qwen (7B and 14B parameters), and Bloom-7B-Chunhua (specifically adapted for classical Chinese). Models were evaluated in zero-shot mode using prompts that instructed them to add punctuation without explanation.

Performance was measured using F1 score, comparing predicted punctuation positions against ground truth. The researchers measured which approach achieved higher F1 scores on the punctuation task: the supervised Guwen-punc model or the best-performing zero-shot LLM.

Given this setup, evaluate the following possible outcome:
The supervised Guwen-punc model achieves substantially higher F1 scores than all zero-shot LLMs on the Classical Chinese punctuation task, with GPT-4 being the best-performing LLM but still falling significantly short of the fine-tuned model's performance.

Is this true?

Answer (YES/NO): NO